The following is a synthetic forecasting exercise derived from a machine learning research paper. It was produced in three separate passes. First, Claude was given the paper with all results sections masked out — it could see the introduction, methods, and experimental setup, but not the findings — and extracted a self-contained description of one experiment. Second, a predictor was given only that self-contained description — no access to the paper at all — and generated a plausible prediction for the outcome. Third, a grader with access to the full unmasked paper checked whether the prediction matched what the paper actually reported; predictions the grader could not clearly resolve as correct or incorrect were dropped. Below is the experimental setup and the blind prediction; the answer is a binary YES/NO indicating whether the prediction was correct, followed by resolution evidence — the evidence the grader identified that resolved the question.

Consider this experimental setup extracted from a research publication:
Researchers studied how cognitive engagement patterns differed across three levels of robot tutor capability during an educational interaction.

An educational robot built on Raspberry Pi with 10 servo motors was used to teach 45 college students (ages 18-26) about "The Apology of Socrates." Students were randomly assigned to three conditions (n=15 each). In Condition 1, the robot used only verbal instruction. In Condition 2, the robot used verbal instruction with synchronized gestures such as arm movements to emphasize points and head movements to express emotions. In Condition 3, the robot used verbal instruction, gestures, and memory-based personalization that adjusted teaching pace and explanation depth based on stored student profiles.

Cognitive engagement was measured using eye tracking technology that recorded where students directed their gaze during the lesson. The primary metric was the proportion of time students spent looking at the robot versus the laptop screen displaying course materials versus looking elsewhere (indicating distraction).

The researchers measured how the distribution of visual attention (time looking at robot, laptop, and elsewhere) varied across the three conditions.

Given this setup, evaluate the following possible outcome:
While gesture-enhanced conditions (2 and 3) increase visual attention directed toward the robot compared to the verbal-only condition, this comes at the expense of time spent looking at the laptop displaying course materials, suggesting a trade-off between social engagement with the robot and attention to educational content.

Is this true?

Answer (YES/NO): NO